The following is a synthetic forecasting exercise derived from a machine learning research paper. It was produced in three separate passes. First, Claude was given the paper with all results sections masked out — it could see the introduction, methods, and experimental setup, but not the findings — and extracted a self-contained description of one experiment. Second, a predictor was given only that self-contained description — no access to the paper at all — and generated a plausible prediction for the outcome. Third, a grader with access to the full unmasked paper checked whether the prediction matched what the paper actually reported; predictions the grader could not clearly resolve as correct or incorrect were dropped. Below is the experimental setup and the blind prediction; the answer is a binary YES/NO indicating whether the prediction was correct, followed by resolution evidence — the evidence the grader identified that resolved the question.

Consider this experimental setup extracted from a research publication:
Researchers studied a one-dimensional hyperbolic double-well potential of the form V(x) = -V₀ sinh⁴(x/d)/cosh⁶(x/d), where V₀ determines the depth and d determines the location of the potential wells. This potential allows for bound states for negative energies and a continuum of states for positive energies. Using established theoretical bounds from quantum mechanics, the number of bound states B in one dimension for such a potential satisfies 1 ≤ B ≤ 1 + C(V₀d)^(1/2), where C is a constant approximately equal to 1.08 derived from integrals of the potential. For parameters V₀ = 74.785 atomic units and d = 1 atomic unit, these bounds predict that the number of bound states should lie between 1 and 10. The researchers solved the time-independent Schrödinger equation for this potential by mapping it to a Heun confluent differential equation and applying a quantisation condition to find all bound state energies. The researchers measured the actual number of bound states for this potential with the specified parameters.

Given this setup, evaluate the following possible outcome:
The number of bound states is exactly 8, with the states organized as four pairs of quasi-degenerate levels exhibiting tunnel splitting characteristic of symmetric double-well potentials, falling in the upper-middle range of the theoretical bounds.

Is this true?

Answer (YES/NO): NO